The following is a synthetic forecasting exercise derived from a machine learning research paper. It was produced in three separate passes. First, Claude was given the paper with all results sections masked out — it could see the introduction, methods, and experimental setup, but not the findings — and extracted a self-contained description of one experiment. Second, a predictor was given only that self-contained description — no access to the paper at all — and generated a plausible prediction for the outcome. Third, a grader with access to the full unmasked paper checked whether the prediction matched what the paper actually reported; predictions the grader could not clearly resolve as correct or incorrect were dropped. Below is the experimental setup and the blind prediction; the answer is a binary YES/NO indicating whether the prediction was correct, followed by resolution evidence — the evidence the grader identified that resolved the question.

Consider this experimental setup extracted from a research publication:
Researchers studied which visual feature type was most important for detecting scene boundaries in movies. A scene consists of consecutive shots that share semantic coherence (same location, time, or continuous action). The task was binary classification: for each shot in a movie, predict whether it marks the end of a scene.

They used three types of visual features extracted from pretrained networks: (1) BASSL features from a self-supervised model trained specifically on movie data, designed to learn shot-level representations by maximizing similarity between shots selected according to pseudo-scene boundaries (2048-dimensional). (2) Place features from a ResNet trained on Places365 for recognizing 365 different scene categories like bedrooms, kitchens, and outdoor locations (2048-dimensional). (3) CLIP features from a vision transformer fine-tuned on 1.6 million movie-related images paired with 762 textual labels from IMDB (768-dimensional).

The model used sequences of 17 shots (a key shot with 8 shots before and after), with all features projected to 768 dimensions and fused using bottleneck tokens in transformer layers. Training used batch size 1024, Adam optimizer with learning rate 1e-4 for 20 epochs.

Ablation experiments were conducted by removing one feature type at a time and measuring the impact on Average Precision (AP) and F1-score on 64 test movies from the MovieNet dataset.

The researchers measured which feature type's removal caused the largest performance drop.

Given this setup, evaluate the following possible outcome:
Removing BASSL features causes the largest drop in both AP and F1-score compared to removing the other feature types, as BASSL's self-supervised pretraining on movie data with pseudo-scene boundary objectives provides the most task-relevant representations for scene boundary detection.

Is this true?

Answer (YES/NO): YES